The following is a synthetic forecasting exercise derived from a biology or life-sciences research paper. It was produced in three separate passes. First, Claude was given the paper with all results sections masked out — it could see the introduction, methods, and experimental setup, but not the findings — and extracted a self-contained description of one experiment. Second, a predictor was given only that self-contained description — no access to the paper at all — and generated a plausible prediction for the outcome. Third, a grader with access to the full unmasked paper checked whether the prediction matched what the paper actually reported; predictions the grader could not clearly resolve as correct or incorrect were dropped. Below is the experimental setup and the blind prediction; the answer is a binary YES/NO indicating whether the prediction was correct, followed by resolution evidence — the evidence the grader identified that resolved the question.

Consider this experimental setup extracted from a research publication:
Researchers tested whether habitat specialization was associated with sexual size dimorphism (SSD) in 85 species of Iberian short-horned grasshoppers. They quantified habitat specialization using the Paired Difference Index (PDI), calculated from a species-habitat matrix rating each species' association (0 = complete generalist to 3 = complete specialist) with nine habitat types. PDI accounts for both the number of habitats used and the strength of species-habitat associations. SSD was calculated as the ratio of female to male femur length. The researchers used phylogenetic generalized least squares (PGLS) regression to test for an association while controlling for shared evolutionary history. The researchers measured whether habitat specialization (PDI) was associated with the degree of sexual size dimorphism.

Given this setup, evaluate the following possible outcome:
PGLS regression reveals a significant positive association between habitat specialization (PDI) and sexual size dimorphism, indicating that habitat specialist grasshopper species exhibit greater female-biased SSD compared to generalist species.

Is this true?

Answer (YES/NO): NO